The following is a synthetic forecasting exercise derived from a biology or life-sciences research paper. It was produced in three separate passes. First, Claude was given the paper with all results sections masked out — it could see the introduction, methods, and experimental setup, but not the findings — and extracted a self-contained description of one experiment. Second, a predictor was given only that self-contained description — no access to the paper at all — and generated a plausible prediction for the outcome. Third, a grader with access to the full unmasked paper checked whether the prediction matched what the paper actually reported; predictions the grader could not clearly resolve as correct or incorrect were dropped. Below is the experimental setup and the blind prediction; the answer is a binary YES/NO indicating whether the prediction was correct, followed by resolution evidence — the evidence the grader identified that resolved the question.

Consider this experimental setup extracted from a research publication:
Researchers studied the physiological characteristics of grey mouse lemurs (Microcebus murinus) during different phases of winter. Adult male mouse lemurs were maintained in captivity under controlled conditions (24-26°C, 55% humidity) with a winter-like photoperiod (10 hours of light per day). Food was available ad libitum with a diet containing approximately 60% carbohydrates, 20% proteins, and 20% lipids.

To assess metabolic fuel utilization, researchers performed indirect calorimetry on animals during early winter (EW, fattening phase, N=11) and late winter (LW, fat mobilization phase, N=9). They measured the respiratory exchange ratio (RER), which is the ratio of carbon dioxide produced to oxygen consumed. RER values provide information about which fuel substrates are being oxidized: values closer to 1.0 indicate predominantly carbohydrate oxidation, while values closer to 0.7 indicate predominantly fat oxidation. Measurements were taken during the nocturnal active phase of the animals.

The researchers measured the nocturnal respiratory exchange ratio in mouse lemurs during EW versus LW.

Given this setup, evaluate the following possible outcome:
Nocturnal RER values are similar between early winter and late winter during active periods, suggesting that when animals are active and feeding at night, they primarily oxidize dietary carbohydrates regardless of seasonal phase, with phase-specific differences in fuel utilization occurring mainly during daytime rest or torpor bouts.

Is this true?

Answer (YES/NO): NO